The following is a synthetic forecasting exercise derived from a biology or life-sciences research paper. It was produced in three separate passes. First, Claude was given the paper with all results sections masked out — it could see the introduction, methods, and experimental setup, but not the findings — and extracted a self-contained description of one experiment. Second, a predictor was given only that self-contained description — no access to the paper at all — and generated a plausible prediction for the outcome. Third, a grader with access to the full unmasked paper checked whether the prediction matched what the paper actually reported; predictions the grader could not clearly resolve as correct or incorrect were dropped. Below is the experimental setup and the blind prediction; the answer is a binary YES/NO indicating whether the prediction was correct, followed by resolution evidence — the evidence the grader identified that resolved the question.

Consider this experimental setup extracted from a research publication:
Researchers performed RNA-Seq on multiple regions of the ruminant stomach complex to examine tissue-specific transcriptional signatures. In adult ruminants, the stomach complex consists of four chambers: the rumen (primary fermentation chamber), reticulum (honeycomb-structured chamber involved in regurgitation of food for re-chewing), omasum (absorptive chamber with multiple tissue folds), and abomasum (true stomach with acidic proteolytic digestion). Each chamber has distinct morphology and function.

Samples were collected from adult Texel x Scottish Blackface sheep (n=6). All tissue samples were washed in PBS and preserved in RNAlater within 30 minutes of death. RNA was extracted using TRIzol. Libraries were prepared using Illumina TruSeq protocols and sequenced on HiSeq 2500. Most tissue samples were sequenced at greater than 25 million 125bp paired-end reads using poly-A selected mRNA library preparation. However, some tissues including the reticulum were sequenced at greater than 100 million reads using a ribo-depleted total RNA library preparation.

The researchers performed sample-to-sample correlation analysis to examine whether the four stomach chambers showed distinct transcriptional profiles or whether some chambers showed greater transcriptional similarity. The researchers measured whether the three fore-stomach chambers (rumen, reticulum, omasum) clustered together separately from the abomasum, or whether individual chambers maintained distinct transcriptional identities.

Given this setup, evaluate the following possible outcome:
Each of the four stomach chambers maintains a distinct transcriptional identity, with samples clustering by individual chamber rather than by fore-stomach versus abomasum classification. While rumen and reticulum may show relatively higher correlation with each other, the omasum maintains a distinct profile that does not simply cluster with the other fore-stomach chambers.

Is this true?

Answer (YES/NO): NO